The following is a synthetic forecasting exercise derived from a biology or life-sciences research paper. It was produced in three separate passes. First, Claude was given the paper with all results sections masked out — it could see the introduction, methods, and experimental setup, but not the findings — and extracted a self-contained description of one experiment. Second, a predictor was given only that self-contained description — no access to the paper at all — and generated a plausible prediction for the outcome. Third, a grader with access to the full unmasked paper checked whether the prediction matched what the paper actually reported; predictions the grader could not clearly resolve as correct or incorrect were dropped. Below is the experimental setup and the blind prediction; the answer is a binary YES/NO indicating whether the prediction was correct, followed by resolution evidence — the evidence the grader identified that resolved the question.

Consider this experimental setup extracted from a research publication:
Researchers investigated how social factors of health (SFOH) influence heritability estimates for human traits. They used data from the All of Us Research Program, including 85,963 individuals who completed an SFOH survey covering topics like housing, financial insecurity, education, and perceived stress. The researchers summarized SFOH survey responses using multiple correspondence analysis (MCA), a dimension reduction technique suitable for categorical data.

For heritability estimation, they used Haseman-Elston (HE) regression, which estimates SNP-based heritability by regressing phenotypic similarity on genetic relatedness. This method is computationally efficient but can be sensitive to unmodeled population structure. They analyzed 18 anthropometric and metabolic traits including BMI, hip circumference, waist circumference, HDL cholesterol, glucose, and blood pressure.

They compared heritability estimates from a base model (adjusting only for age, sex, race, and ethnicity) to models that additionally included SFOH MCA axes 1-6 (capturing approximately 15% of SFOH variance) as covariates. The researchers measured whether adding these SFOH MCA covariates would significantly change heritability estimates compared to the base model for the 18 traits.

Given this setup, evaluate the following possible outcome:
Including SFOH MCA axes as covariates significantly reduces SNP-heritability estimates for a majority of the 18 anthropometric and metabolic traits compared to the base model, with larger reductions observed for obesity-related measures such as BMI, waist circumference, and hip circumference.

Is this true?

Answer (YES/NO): NO